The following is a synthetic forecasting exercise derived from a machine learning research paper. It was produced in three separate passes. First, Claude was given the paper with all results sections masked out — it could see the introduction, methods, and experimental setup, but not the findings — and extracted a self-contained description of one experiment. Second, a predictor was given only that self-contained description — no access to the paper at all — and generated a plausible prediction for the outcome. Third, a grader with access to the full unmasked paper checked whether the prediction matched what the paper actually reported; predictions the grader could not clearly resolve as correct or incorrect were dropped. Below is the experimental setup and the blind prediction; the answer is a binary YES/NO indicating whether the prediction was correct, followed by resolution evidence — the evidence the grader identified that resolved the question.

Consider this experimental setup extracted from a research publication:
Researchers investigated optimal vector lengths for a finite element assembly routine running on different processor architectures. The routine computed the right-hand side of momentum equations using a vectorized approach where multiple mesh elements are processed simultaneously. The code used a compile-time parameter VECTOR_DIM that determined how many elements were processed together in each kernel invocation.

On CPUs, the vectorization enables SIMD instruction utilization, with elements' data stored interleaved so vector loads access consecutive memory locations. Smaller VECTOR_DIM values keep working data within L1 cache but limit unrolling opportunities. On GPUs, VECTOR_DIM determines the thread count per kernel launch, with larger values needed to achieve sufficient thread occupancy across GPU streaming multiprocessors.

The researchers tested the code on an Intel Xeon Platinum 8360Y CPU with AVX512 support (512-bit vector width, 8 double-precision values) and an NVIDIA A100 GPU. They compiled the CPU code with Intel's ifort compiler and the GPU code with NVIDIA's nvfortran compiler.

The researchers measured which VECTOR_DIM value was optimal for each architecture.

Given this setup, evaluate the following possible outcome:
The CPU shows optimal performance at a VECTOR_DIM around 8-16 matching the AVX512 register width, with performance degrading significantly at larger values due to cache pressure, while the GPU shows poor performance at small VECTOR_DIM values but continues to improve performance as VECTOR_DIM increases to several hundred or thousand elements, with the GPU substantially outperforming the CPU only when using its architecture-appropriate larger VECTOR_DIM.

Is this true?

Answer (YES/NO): NO